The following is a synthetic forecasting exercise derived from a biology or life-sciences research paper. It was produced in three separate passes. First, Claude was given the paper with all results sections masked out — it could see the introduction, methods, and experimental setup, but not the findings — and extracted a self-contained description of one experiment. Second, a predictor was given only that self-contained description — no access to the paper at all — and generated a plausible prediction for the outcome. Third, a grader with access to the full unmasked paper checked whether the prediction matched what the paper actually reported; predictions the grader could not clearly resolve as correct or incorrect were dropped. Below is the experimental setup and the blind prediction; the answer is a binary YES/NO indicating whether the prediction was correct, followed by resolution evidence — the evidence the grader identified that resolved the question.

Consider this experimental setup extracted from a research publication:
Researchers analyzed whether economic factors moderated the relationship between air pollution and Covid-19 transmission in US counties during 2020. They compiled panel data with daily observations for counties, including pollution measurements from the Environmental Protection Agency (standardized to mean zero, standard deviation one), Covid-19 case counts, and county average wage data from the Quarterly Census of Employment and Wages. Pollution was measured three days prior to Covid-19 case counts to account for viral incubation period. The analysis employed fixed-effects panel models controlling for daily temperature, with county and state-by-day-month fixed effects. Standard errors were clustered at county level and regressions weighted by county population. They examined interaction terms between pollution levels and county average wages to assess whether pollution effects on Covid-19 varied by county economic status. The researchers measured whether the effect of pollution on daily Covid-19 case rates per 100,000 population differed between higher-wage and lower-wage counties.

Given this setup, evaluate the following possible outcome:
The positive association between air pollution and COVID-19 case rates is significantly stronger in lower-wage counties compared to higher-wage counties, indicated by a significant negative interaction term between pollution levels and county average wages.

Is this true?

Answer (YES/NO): YES